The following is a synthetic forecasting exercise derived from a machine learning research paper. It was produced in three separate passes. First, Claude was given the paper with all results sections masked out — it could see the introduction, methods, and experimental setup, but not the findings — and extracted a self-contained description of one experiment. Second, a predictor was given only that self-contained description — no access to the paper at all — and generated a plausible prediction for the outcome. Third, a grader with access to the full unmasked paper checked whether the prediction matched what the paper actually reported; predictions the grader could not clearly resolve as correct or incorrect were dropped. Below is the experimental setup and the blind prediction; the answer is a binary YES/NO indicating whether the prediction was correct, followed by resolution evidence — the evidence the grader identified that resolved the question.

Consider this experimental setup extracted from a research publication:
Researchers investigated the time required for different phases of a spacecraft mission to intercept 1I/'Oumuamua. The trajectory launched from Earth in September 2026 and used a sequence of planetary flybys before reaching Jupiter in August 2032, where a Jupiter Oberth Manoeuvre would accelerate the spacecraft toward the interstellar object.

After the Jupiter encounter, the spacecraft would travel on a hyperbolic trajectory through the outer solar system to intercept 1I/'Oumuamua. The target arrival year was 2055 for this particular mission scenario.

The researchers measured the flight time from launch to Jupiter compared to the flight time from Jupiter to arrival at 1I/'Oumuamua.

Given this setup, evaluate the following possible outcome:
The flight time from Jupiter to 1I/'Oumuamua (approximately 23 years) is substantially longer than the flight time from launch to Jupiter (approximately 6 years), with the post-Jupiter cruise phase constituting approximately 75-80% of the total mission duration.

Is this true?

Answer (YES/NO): YES